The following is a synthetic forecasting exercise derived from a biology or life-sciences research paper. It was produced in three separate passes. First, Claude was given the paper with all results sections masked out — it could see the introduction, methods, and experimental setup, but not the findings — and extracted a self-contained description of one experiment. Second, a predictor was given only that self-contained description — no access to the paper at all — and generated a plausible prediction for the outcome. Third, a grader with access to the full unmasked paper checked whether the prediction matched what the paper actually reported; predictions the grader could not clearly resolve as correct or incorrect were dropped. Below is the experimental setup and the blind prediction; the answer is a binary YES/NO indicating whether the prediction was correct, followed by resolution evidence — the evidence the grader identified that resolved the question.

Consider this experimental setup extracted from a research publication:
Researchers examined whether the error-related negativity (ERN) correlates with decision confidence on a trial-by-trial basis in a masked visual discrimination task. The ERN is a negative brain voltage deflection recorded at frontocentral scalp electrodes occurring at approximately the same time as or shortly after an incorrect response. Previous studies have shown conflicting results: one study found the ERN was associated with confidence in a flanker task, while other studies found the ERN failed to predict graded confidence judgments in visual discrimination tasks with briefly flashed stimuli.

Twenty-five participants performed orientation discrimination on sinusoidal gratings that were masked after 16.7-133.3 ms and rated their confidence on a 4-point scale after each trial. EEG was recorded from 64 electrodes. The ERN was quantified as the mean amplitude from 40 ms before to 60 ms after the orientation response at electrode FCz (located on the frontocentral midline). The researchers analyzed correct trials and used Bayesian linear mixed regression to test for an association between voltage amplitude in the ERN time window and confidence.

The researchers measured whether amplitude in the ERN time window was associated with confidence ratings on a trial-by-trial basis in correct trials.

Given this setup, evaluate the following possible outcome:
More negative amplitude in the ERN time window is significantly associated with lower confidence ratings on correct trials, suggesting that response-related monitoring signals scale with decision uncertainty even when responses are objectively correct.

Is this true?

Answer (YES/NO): NO